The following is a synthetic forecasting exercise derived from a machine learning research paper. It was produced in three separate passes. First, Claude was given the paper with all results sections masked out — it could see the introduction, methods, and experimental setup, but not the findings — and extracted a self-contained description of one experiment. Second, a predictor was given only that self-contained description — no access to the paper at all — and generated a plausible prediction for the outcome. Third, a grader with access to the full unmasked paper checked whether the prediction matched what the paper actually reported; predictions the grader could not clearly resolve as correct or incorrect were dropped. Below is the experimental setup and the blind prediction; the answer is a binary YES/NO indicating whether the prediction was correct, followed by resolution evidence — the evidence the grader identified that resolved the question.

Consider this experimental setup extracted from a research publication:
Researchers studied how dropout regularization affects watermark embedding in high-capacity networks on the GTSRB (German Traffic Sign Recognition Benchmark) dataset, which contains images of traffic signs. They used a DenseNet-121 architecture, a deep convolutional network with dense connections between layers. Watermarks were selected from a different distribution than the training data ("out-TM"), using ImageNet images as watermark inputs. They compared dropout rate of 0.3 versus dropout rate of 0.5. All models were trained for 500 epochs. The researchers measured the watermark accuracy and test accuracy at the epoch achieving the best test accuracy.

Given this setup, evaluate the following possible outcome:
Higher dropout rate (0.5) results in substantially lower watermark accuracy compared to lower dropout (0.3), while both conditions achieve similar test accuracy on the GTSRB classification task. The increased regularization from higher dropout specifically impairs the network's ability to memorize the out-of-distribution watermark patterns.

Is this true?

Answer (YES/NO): NO